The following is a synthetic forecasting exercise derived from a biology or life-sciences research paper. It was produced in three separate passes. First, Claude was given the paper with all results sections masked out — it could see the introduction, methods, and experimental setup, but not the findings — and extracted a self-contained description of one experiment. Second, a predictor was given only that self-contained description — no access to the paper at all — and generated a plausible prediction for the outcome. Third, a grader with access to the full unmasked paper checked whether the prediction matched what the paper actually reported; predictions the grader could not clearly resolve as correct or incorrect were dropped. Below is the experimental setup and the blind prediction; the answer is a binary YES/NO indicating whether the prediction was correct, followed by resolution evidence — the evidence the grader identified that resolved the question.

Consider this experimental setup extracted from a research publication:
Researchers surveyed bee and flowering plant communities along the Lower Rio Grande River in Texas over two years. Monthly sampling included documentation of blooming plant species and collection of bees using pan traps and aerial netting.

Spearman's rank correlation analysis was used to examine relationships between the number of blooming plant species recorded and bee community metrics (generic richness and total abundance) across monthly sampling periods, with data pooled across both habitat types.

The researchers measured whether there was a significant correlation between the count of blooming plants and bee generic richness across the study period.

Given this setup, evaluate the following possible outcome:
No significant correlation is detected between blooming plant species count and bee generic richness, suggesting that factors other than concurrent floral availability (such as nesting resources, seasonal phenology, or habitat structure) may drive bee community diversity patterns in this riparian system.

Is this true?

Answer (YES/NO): NO